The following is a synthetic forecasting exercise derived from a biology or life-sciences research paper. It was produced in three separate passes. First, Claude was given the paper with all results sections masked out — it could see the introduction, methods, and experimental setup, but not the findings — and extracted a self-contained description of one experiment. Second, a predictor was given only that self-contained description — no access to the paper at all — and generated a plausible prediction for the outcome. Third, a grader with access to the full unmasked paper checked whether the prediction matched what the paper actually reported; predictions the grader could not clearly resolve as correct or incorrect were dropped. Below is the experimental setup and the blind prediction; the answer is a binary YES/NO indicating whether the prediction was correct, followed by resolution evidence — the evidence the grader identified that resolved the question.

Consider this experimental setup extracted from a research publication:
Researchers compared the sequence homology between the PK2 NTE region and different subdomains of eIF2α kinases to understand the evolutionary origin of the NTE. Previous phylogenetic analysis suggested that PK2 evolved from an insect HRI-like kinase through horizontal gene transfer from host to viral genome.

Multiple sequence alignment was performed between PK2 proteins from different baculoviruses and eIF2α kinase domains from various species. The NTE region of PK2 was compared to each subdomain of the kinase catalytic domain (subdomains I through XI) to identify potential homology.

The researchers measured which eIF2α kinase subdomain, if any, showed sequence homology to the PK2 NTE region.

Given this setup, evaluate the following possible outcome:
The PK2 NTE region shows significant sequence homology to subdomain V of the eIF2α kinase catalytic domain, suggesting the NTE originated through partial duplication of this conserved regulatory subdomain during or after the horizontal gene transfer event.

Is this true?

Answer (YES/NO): NO